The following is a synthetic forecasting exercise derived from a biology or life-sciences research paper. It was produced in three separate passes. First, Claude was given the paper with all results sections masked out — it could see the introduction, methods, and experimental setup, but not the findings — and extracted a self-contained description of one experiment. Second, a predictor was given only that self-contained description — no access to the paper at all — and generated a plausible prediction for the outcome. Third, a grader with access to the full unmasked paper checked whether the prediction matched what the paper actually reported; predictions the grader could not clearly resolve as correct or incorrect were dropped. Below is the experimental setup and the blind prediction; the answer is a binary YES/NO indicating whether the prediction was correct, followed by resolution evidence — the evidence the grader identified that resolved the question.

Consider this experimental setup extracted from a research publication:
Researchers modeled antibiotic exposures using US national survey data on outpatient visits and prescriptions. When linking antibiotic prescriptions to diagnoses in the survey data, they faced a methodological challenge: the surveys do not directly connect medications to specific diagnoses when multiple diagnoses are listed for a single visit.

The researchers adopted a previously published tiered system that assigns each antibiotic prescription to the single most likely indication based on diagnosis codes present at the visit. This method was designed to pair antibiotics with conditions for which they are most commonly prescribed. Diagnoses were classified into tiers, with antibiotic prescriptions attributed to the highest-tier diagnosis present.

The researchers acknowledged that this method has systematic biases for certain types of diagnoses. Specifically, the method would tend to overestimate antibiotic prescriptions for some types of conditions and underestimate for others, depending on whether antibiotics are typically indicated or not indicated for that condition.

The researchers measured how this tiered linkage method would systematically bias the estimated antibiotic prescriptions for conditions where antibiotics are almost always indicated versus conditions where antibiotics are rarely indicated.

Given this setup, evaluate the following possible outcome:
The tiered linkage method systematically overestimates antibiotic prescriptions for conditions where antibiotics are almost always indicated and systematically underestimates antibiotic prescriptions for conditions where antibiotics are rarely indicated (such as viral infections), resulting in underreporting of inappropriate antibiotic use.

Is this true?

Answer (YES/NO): YES